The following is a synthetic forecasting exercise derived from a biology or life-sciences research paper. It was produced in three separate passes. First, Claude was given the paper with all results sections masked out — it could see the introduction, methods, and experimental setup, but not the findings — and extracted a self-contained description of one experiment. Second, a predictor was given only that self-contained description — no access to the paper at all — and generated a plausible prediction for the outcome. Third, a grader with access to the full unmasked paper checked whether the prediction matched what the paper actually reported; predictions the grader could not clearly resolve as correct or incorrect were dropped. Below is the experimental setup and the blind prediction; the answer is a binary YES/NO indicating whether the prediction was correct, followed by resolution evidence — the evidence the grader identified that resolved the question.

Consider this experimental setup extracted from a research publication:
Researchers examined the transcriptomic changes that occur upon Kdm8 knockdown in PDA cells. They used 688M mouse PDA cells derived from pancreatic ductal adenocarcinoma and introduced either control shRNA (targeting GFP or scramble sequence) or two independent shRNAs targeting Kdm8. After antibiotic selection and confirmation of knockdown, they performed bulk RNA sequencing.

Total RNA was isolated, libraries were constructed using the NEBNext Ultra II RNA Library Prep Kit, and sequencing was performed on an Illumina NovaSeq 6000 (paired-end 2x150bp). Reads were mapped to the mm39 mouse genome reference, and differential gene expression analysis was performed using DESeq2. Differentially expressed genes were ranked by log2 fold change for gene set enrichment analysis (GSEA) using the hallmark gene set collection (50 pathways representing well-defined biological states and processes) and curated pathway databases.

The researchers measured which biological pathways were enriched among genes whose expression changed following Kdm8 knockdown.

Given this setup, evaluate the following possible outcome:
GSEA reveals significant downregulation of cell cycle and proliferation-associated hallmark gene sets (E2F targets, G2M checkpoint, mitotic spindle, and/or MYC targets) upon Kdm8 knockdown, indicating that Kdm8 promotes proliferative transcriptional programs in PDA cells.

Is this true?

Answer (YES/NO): YES